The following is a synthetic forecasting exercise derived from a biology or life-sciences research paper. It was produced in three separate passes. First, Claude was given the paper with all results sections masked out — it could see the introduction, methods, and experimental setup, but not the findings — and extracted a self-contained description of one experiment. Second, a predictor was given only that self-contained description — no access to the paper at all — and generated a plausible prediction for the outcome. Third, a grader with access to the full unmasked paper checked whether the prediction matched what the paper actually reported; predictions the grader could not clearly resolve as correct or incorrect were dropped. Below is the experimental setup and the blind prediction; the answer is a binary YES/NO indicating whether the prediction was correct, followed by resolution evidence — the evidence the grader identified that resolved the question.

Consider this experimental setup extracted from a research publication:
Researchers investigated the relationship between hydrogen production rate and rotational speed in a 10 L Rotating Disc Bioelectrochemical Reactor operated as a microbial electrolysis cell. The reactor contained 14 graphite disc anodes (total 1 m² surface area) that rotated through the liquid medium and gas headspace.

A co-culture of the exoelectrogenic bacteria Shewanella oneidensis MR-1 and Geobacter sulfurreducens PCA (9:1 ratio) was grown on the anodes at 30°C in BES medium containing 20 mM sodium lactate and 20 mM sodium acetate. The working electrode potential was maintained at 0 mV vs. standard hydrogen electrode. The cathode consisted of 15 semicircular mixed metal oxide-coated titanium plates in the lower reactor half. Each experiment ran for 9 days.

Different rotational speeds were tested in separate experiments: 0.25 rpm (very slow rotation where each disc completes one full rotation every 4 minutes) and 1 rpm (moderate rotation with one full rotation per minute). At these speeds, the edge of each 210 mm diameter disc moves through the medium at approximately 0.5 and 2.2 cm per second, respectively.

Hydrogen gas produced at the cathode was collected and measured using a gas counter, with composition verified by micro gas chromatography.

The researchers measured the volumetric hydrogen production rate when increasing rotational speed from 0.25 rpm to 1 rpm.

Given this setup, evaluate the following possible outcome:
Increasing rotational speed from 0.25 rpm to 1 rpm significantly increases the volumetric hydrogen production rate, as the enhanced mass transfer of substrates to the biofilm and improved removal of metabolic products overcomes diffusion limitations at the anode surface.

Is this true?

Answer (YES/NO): YES